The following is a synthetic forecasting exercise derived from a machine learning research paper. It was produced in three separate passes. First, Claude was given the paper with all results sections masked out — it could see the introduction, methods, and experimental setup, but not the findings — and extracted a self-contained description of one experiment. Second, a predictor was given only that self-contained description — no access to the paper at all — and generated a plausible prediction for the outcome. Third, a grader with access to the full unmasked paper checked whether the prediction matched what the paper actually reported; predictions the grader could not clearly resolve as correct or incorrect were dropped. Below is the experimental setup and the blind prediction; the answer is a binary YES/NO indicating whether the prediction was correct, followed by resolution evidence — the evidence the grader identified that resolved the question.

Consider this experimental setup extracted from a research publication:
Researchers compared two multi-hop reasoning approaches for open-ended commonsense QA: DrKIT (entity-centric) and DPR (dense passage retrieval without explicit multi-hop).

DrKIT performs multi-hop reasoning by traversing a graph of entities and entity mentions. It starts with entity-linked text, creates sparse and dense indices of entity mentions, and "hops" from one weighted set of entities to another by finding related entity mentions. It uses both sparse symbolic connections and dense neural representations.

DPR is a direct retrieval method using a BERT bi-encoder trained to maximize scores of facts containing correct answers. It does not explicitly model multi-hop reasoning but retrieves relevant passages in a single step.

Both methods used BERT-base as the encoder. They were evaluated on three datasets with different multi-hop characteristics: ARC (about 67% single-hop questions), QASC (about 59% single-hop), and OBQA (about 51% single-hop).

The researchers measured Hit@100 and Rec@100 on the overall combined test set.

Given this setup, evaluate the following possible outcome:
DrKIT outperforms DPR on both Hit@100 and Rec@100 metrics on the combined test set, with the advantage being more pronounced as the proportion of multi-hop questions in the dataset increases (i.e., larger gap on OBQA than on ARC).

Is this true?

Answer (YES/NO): NO